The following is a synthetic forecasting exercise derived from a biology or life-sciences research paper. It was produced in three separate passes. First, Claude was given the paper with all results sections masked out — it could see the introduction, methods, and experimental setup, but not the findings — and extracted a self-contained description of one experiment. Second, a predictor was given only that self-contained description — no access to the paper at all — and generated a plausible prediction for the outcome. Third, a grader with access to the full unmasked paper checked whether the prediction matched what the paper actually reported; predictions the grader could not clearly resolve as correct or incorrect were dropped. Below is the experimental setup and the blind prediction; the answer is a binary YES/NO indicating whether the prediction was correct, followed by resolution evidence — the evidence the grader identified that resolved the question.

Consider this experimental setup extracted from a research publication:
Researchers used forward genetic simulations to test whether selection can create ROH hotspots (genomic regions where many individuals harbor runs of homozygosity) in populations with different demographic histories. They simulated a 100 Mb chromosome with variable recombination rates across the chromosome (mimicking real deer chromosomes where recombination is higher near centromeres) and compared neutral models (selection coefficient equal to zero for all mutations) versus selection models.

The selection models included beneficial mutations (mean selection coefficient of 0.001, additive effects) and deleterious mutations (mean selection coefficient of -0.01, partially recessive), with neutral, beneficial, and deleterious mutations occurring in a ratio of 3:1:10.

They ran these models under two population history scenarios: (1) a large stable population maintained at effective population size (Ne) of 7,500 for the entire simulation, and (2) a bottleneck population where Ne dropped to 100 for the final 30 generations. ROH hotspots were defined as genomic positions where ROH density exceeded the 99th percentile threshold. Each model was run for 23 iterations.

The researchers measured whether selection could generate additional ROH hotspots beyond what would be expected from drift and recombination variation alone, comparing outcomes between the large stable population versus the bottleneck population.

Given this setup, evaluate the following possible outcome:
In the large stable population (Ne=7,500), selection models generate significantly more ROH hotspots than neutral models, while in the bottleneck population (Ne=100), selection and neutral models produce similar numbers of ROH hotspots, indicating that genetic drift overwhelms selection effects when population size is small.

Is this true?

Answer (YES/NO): NO